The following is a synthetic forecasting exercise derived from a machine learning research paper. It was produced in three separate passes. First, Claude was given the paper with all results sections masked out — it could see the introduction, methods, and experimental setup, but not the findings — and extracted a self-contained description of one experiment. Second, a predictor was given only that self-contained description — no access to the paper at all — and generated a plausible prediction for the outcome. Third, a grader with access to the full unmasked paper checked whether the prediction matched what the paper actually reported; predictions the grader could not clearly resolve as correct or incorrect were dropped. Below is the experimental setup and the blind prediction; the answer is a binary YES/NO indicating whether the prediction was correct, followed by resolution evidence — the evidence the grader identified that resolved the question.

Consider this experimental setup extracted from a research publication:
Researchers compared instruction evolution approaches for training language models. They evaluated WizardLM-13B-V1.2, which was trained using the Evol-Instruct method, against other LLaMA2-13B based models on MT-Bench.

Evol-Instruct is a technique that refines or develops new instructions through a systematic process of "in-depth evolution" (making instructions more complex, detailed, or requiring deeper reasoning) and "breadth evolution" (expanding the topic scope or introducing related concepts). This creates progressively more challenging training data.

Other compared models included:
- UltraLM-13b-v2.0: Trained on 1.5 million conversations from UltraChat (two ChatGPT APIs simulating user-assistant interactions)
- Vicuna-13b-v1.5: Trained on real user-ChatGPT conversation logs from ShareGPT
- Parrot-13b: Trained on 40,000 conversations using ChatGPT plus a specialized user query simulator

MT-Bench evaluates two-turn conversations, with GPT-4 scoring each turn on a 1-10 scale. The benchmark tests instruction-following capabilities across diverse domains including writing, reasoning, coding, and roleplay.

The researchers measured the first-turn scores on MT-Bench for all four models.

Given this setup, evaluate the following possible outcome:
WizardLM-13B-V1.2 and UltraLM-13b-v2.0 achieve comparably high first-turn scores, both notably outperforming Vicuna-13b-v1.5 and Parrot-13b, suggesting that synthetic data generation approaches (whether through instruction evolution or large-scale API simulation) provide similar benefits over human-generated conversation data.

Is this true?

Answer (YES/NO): NO